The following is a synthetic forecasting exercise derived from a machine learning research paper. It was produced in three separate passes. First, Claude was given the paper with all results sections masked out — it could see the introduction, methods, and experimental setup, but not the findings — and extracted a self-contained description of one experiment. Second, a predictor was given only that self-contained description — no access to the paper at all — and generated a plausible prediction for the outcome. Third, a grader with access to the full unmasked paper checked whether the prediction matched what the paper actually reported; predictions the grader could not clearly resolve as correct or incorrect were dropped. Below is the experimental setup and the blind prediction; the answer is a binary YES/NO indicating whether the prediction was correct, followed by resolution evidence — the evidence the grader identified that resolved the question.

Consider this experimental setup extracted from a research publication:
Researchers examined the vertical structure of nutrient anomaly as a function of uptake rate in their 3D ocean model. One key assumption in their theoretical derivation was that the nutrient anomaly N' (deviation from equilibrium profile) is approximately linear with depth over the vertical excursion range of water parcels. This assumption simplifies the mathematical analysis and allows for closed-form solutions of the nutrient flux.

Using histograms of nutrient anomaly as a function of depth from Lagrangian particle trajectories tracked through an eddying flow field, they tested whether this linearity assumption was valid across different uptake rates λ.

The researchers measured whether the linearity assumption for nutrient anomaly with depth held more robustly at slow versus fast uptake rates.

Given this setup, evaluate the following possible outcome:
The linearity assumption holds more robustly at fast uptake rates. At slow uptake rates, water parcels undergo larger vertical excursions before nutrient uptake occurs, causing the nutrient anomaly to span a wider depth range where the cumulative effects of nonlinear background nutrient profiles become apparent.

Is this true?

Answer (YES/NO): NO